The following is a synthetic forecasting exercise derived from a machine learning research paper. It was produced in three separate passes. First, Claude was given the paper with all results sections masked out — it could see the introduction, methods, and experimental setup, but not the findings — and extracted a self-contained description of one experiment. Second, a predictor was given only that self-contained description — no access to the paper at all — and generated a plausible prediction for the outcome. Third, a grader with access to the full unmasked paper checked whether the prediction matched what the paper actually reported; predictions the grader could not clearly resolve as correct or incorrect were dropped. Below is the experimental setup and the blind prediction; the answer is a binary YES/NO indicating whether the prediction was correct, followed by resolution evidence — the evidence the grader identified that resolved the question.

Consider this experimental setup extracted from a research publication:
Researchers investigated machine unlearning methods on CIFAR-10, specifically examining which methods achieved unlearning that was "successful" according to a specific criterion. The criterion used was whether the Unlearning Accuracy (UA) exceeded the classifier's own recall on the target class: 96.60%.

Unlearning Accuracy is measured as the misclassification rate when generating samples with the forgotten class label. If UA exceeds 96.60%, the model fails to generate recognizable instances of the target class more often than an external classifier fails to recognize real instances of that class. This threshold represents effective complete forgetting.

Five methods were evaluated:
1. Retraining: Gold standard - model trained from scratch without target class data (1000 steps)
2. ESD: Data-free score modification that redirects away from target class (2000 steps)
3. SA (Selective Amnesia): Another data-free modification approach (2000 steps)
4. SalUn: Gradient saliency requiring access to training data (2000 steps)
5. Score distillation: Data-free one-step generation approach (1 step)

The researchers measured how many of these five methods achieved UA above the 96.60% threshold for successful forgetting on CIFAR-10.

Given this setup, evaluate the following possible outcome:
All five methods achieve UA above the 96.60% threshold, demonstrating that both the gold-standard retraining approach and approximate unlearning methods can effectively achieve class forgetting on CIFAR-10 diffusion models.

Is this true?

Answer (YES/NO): NO